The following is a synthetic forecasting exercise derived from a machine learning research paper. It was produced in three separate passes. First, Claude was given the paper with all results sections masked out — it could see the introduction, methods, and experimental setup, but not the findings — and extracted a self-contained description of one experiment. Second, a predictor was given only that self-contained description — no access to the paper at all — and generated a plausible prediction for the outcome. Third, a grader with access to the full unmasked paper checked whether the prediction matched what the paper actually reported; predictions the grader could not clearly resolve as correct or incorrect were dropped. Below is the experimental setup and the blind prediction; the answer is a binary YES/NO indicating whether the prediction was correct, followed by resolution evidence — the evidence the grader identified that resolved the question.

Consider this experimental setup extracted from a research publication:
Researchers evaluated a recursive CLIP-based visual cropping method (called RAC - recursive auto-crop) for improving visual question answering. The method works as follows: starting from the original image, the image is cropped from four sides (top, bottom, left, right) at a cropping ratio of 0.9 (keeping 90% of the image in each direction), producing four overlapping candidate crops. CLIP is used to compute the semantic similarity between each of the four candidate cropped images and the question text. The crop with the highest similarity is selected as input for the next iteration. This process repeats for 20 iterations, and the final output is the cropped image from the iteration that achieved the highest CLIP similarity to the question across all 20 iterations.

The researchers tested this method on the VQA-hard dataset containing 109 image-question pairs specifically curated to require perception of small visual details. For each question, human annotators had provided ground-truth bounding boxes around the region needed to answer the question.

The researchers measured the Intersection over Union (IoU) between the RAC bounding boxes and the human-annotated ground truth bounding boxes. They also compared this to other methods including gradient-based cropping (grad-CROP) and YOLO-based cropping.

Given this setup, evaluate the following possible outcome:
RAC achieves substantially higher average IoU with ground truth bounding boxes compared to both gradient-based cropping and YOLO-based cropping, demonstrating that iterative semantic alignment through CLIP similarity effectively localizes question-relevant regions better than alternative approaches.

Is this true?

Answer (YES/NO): NO